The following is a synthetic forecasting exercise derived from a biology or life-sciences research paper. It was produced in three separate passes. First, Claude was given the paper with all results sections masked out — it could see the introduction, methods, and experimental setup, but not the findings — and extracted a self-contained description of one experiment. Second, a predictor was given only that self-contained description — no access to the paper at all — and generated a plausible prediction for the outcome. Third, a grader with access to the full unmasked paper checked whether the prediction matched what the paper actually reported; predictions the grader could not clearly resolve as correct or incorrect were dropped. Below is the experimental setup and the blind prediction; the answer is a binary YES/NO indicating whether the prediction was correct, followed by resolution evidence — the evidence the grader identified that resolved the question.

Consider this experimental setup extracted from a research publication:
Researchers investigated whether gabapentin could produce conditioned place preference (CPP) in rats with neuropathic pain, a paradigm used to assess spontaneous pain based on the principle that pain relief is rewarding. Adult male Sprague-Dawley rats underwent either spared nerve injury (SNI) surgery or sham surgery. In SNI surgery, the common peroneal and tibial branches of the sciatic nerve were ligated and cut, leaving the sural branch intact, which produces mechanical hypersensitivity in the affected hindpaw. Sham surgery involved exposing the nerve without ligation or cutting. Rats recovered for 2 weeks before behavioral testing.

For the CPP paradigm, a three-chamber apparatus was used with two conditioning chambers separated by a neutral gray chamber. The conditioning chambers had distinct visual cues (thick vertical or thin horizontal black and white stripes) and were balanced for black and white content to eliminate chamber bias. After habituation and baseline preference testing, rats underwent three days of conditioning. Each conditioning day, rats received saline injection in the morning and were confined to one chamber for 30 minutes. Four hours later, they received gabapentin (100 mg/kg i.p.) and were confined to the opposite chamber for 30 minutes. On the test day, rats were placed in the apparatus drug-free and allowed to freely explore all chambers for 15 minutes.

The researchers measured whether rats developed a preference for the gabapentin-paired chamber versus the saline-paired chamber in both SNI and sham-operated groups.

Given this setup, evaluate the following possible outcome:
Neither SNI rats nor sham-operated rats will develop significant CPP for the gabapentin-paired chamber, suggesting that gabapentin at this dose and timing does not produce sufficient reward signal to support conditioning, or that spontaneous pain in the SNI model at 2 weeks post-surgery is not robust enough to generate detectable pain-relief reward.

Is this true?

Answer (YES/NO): NO